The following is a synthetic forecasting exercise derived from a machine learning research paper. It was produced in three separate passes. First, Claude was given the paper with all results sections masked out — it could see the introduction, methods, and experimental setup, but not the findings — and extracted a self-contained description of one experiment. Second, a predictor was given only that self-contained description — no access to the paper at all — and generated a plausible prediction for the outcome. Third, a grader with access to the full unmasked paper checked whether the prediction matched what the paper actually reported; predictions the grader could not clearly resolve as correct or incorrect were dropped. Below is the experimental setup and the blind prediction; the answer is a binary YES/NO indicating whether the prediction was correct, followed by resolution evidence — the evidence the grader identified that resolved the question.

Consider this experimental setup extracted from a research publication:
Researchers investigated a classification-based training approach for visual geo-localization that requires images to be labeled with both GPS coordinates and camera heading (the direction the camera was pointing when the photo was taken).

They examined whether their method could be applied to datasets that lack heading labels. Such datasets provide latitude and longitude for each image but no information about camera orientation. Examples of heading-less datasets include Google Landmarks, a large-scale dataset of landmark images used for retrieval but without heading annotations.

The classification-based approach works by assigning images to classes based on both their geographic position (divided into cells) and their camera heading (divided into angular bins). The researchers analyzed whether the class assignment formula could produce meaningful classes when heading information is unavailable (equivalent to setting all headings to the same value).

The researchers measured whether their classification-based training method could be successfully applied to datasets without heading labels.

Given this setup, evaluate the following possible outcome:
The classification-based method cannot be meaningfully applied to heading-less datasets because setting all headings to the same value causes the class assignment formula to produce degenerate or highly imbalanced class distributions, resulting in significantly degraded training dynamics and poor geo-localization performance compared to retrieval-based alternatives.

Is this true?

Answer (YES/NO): NO